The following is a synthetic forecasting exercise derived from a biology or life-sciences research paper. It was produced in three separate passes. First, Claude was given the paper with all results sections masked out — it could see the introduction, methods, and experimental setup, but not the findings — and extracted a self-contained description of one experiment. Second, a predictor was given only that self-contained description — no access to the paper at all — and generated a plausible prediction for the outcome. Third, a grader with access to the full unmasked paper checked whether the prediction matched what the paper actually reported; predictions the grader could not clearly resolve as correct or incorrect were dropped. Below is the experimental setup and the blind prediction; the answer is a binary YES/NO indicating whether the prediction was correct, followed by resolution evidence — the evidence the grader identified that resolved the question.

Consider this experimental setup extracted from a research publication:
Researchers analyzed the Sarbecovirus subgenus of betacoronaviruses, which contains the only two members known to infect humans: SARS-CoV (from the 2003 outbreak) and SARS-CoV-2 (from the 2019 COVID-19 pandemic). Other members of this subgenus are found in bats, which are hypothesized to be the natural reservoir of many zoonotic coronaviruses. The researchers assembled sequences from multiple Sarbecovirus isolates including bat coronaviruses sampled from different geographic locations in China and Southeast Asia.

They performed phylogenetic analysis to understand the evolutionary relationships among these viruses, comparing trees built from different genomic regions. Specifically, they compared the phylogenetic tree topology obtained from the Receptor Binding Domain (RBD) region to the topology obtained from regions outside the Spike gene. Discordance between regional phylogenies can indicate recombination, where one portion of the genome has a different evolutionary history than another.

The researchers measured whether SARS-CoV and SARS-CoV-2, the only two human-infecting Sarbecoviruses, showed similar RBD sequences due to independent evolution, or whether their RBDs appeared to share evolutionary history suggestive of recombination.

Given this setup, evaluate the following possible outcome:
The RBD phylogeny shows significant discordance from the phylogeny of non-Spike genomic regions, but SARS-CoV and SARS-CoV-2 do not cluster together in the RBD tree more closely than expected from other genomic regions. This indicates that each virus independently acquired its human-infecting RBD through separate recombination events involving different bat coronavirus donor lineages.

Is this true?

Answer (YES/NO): NO